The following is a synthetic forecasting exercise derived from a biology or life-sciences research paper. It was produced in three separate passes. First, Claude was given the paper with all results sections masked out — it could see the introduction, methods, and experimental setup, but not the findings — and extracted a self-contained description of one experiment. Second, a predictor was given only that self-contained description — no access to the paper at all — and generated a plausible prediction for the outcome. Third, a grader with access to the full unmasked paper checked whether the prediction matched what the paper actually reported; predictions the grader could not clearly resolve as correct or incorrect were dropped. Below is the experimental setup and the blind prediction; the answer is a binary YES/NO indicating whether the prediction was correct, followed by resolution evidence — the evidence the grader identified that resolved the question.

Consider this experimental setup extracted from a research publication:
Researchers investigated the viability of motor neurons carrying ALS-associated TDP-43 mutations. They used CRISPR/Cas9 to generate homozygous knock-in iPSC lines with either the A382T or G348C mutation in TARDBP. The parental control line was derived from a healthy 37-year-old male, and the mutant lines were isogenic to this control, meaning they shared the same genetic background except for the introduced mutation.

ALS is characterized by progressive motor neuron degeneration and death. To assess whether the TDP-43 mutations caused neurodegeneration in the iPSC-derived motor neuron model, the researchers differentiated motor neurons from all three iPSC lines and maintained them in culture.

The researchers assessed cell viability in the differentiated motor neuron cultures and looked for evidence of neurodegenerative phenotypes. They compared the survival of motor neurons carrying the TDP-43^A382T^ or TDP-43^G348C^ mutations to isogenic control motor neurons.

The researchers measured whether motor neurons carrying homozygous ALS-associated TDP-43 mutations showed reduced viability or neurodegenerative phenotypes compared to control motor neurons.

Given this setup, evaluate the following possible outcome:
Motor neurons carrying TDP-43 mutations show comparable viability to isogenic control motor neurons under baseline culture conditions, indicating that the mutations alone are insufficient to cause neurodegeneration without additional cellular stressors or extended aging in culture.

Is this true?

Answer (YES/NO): YES